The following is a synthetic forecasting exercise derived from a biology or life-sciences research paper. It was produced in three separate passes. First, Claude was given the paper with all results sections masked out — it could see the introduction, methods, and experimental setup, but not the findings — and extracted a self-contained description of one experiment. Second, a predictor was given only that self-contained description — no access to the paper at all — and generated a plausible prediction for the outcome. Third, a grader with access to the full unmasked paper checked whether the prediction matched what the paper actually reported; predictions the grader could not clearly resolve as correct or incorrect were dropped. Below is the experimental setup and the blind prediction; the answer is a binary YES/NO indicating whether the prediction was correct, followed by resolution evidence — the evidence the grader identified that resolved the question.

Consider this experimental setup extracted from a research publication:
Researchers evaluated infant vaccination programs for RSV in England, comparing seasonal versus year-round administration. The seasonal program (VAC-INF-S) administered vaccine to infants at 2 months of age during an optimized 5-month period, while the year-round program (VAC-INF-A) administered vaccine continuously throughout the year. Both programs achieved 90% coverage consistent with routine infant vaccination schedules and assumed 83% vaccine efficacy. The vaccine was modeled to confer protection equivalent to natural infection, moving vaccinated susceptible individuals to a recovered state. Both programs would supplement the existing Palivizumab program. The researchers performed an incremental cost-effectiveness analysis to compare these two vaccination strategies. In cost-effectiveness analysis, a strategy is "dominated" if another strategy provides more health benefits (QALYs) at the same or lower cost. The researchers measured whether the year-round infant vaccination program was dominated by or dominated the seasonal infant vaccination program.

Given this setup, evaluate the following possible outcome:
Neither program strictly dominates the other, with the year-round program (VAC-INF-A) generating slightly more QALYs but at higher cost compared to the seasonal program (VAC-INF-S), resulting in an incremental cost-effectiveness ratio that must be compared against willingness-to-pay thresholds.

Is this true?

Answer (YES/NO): NO